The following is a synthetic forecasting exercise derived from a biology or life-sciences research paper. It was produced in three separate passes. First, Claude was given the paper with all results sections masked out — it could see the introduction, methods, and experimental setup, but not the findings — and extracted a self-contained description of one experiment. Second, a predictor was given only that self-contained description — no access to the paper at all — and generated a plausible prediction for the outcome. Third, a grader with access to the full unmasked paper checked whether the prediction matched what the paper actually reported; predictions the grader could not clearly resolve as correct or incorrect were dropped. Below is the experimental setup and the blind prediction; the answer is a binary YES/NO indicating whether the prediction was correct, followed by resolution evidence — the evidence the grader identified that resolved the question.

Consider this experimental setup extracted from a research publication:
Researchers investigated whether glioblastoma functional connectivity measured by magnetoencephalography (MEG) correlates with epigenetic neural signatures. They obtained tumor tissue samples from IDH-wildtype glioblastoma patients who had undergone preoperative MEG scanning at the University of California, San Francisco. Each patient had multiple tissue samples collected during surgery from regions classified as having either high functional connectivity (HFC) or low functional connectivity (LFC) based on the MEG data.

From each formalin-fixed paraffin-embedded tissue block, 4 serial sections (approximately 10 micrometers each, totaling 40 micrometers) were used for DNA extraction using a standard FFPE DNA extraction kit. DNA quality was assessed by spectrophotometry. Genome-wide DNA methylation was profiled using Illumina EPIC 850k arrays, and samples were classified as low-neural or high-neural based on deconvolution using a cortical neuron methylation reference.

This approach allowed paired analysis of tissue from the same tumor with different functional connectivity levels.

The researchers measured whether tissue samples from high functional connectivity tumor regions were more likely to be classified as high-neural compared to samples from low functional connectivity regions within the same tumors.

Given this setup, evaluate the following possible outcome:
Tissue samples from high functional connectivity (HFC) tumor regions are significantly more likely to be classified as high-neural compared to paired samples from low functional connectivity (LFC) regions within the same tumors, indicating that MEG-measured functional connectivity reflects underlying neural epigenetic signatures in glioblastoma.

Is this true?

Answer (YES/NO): YES